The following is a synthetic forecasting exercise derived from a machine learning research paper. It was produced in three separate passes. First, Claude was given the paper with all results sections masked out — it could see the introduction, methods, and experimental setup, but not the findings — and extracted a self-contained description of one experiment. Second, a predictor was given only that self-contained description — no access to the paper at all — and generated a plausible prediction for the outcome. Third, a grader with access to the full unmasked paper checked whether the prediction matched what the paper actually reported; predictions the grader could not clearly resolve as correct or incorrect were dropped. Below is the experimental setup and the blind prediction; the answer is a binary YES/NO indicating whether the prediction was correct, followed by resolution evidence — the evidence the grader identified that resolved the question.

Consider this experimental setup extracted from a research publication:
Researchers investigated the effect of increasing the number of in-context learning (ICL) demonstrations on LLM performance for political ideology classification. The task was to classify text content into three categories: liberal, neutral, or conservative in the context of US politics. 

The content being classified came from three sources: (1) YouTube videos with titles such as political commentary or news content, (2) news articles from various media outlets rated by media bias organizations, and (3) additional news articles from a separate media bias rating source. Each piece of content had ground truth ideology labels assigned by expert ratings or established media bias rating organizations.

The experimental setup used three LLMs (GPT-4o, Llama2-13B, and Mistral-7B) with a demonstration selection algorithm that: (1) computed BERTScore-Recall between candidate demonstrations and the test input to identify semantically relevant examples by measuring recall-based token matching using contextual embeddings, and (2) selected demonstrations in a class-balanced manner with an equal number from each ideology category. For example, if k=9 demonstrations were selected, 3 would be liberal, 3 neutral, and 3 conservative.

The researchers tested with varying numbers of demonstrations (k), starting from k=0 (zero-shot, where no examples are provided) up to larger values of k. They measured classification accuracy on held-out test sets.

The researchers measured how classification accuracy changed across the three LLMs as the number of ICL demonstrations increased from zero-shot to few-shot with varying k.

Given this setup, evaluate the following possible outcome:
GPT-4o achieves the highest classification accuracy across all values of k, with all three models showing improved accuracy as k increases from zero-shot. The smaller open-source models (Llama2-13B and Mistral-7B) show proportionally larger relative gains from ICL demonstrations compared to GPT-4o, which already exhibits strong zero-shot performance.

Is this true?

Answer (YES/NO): NO